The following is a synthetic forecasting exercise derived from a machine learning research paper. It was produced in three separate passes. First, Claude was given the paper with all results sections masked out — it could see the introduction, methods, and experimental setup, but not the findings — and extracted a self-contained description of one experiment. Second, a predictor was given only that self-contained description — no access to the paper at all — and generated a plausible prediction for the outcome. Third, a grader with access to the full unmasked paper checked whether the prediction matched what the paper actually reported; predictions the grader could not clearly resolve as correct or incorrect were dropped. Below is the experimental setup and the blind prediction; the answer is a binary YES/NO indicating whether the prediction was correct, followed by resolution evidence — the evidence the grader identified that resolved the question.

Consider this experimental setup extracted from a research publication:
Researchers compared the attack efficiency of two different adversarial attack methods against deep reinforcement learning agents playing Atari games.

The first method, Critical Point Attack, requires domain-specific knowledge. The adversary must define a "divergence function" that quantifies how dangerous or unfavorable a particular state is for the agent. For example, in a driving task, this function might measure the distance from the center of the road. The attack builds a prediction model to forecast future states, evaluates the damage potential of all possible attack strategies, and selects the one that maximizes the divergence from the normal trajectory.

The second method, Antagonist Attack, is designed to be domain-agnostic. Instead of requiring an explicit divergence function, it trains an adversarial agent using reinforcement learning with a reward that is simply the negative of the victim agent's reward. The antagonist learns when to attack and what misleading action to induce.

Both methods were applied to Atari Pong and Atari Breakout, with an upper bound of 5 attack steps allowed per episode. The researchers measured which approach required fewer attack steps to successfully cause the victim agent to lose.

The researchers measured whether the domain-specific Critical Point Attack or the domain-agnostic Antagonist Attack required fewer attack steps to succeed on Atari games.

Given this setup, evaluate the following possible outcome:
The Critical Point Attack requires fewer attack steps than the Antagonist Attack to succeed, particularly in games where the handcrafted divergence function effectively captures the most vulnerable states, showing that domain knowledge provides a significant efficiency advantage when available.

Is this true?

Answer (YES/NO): YES